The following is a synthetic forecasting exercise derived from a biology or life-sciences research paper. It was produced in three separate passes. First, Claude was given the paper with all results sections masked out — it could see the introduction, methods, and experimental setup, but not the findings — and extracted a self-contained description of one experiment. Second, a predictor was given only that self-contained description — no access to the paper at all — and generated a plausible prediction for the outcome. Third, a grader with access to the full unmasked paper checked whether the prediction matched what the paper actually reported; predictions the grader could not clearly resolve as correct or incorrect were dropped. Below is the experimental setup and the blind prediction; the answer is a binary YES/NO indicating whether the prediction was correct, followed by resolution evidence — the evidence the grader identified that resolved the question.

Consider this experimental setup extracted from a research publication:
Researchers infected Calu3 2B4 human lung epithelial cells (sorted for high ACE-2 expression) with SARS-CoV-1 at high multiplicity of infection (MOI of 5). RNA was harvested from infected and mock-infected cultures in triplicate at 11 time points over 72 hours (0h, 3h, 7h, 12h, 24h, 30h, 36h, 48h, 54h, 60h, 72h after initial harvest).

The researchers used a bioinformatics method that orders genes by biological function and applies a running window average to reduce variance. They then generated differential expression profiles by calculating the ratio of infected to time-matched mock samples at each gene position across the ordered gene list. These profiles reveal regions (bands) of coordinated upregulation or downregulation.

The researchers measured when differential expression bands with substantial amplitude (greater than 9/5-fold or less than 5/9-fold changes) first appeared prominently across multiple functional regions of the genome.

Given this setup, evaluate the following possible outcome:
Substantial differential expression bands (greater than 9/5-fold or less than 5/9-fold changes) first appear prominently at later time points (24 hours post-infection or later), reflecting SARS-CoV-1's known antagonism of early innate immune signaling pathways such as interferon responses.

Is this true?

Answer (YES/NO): NO